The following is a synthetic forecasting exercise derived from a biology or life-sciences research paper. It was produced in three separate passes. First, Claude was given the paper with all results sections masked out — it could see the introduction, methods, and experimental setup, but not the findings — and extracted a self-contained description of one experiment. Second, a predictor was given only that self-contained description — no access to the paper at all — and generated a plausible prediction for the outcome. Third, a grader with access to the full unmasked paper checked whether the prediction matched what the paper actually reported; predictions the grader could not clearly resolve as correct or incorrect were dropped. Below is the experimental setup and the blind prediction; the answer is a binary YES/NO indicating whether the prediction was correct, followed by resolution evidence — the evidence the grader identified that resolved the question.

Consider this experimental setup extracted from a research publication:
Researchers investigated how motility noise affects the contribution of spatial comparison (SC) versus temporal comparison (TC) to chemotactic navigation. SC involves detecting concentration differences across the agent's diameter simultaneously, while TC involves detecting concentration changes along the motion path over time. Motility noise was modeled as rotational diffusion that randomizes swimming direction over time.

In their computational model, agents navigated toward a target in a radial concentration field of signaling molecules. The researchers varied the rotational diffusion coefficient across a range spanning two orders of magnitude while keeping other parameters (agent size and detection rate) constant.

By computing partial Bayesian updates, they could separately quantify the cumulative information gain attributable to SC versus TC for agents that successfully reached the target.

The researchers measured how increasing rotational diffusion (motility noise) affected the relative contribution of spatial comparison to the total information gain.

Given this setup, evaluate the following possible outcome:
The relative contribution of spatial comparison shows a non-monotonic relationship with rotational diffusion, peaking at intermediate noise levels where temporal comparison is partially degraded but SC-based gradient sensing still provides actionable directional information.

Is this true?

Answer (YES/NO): NO